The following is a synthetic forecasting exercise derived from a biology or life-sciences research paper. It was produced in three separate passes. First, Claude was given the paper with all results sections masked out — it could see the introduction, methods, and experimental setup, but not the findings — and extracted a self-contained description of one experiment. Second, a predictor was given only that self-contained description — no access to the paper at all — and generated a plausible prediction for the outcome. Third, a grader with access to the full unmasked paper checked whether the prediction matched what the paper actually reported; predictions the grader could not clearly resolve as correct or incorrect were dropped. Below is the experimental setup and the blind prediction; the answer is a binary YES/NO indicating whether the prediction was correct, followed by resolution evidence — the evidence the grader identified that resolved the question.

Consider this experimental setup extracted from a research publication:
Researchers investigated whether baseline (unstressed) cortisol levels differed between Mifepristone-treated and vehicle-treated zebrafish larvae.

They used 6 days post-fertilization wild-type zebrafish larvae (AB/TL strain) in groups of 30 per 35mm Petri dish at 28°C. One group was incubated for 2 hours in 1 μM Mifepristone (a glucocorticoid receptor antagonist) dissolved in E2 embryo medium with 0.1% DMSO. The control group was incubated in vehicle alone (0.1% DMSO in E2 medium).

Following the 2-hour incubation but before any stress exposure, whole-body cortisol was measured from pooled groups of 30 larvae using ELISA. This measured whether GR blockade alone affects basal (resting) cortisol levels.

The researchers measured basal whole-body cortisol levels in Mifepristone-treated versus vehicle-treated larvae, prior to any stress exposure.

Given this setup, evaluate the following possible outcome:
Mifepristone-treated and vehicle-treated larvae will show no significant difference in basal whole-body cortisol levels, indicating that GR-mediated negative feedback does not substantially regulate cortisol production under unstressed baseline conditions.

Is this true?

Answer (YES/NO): YES